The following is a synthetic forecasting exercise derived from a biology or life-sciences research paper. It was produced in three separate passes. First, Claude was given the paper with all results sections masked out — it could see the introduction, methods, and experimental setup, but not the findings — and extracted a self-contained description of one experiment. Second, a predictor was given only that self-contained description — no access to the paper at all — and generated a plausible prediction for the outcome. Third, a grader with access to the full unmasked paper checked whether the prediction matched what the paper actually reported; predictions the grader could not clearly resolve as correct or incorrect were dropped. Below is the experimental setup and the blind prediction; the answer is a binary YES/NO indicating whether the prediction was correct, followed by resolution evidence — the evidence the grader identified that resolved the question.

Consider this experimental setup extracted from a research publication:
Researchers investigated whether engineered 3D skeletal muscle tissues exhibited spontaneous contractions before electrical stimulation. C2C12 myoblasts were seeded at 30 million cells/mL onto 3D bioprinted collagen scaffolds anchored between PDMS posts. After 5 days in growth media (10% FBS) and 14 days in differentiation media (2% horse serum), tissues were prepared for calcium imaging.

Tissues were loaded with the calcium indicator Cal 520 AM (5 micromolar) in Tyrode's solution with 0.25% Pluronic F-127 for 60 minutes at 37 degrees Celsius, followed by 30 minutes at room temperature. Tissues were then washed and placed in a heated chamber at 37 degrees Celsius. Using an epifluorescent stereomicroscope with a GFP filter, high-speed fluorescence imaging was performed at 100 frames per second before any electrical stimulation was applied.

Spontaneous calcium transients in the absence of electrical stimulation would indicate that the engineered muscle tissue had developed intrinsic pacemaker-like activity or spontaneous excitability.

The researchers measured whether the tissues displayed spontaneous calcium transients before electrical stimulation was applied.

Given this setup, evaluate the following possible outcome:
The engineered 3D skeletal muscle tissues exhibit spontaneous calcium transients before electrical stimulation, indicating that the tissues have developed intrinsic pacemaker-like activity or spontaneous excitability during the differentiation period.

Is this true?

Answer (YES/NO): YES